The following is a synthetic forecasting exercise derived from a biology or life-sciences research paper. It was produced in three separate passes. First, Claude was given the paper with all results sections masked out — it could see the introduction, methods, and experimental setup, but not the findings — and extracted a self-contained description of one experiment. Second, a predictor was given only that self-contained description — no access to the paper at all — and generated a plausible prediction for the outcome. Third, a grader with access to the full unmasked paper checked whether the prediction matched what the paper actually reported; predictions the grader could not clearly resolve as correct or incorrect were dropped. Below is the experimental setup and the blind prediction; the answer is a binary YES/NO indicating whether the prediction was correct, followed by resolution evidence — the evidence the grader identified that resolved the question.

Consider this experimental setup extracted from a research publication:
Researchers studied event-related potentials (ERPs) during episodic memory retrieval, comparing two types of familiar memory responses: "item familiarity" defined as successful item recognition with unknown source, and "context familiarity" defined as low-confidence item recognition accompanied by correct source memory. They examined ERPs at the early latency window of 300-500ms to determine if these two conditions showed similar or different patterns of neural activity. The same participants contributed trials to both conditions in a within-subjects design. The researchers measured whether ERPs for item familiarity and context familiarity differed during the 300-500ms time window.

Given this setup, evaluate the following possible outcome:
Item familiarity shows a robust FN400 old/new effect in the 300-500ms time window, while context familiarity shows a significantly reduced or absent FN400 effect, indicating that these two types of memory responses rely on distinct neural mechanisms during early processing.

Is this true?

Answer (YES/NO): YES